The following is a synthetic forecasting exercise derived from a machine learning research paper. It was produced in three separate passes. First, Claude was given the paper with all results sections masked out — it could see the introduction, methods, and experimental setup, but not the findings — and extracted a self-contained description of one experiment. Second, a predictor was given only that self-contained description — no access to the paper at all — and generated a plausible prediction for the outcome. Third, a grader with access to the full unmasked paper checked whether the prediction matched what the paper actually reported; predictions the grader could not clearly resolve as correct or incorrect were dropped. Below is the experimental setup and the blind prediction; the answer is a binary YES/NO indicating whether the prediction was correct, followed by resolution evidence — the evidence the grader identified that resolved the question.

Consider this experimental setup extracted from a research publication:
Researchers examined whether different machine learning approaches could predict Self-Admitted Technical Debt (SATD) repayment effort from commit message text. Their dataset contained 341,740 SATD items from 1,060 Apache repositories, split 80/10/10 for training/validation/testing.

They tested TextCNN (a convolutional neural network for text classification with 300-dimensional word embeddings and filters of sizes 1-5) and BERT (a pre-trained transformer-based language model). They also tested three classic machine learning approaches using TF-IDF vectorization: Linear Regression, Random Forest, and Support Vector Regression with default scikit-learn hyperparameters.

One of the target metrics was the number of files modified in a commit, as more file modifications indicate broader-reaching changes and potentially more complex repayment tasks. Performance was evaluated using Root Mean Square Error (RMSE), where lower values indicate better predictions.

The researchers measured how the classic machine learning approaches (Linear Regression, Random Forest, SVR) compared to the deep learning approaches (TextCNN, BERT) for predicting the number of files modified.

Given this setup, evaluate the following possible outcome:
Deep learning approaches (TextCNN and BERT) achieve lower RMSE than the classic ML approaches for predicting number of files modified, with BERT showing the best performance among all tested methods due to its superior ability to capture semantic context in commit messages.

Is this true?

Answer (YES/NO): YES